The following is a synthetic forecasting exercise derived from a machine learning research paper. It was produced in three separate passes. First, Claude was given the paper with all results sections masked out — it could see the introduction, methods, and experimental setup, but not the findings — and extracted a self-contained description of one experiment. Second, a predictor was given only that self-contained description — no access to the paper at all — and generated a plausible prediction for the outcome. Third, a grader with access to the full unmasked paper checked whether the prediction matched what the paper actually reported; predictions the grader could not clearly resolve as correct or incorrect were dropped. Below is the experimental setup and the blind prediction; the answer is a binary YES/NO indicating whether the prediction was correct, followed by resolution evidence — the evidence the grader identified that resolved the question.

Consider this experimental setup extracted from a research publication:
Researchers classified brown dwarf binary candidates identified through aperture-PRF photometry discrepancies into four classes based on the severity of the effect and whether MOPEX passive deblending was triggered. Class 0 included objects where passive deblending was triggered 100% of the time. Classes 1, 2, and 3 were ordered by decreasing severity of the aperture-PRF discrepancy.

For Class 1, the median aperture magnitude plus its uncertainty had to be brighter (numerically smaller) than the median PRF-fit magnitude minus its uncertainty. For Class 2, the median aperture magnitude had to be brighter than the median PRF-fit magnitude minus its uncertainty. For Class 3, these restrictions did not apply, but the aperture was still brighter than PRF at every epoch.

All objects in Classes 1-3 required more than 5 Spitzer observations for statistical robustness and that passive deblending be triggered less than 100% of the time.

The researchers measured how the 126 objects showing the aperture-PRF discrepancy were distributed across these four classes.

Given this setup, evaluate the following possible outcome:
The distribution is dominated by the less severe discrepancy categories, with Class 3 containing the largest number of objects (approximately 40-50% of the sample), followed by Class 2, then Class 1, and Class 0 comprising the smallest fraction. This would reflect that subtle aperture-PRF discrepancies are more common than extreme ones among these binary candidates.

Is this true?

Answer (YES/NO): NO